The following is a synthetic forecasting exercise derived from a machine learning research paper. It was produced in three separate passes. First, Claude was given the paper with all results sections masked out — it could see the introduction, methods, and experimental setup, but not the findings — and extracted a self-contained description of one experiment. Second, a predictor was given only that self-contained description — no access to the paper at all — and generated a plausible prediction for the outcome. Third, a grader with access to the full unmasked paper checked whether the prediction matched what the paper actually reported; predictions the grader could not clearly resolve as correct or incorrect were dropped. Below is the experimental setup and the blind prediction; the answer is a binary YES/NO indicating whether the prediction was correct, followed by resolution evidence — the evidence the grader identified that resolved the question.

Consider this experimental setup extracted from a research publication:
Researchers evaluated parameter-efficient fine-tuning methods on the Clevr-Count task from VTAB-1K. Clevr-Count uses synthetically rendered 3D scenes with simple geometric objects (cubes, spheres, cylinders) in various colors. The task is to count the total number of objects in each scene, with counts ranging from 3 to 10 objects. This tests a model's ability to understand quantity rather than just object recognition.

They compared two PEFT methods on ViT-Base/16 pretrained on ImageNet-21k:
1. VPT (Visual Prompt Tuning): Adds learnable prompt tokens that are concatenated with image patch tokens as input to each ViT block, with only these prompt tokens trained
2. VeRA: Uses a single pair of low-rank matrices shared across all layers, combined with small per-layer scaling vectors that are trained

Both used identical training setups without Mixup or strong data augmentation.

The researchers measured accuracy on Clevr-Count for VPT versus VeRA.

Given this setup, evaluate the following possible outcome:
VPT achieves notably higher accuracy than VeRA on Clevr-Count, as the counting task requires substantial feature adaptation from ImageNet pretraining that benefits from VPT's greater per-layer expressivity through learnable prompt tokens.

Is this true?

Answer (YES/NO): NO